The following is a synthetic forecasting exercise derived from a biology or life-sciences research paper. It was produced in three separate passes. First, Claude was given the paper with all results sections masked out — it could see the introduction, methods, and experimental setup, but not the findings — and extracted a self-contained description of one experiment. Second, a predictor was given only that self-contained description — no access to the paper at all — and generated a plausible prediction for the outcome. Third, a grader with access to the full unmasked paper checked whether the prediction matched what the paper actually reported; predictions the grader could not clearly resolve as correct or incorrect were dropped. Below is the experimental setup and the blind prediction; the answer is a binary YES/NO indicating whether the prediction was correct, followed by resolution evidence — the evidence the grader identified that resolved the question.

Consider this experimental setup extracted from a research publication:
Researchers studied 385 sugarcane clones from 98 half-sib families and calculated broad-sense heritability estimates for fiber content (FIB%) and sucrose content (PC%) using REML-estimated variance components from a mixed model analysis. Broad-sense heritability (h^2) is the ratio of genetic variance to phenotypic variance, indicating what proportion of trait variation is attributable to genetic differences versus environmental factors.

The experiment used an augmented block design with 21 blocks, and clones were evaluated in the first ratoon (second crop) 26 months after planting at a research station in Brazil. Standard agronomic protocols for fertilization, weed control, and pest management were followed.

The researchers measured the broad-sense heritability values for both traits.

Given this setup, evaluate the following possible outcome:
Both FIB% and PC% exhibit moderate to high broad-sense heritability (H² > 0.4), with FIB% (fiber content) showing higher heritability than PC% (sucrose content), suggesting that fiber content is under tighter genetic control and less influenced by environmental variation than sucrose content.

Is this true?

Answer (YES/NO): NO